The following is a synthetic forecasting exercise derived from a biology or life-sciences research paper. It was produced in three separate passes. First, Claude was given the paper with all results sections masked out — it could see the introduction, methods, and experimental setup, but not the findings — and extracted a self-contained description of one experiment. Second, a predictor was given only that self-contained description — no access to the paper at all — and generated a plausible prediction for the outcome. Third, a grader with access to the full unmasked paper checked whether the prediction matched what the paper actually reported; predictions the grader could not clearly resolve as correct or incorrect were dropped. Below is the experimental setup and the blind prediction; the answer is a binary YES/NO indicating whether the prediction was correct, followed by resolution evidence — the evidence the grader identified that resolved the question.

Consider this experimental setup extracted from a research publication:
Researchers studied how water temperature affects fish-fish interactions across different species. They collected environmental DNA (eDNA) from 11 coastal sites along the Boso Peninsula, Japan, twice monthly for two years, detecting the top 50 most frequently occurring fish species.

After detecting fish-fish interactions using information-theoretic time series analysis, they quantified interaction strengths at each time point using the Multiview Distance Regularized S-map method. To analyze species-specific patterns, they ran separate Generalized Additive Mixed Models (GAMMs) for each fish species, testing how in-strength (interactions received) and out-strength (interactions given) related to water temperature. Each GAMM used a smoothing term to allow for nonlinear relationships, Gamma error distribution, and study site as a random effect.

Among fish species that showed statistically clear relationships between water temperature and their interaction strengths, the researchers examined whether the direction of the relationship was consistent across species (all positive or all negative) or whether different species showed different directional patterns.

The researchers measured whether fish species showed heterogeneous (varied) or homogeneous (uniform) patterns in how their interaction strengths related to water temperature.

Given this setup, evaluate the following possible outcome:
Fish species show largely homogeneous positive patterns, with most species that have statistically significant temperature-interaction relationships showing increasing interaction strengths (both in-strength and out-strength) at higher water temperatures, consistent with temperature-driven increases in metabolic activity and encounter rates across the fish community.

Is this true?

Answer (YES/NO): NO